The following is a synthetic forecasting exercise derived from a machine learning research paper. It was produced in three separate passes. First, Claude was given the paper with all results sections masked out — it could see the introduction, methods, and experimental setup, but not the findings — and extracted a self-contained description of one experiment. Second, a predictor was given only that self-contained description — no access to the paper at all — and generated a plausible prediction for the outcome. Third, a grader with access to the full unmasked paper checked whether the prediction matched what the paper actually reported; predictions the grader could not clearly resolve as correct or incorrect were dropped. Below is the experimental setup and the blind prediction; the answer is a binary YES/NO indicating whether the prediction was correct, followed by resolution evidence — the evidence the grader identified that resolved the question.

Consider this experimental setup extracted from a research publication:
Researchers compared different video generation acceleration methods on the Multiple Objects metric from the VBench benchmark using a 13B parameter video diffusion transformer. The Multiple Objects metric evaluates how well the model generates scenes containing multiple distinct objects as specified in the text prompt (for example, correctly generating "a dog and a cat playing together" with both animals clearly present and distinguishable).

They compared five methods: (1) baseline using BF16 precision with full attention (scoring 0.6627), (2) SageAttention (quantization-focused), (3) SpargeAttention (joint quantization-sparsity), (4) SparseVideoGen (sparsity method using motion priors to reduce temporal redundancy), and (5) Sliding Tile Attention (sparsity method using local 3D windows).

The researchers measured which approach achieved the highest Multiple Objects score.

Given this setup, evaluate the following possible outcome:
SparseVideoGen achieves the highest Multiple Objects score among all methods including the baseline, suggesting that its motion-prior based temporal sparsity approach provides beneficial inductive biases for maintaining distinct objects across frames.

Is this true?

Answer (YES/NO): YES